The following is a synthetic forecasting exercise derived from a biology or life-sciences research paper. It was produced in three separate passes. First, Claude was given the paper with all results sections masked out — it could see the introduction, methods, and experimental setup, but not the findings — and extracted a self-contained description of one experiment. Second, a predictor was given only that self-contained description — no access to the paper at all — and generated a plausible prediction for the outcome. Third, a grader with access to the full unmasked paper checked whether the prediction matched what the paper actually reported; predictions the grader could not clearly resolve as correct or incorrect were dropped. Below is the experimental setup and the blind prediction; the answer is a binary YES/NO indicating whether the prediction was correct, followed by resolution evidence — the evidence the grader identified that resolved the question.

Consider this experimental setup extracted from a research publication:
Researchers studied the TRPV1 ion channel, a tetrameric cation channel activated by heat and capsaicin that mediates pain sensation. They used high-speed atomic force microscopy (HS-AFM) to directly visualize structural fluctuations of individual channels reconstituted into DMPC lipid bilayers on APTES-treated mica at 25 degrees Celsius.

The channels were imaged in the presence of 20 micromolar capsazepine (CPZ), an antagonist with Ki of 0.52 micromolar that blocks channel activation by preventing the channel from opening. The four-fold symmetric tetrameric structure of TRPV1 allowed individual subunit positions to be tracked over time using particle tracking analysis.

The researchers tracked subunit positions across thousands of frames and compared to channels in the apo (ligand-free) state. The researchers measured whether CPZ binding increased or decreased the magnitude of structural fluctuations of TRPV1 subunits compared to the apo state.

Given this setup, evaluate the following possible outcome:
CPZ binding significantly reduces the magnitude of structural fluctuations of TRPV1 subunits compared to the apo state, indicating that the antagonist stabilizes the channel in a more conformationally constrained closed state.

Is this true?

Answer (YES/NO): YES